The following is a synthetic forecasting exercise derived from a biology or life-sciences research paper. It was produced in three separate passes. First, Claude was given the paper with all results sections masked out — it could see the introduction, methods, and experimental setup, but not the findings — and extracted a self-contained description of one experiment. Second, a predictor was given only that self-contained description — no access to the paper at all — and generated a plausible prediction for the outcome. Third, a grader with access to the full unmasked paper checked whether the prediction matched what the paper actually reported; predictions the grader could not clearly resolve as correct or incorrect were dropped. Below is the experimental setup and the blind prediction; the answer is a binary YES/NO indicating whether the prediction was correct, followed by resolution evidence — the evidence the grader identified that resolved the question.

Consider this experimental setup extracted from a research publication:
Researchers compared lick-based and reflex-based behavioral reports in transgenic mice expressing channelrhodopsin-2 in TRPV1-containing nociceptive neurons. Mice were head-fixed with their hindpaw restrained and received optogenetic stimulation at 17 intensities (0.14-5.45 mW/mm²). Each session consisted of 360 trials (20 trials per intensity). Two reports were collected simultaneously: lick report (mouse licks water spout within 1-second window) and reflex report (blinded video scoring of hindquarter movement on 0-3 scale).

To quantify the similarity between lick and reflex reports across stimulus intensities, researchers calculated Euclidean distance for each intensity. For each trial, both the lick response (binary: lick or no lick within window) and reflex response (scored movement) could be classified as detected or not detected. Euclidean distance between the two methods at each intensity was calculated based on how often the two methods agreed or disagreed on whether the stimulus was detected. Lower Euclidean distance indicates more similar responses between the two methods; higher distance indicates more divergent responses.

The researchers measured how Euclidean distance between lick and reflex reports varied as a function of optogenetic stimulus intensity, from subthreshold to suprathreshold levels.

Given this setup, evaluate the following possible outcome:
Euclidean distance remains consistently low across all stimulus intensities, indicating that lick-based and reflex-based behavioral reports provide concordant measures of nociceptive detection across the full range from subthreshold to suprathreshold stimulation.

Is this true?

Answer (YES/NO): NO